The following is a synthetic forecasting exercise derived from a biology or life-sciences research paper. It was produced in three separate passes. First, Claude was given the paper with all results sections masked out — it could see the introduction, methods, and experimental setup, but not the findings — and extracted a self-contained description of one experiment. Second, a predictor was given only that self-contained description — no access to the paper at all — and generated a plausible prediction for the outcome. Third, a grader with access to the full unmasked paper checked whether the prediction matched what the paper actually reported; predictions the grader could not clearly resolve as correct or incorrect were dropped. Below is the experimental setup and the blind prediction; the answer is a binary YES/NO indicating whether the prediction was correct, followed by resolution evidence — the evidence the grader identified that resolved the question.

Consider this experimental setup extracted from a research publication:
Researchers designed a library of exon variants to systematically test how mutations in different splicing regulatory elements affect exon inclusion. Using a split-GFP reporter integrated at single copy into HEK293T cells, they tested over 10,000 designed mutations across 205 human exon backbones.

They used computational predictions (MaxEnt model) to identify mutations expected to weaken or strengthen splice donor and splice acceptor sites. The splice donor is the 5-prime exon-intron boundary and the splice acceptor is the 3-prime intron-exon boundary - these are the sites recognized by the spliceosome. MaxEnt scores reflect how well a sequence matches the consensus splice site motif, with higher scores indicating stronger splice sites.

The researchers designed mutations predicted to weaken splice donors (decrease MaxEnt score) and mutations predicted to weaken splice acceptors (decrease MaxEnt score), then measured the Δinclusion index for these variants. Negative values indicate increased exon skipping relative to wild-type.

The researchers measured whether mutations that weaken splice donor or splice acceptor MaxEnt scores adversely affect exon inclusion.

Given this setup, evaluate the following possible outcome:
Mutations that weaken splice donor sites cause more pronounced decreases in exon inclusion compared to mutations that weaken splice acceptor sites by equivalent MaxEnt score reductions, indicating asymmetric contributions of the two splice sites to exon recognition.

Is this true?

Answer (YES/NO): NO